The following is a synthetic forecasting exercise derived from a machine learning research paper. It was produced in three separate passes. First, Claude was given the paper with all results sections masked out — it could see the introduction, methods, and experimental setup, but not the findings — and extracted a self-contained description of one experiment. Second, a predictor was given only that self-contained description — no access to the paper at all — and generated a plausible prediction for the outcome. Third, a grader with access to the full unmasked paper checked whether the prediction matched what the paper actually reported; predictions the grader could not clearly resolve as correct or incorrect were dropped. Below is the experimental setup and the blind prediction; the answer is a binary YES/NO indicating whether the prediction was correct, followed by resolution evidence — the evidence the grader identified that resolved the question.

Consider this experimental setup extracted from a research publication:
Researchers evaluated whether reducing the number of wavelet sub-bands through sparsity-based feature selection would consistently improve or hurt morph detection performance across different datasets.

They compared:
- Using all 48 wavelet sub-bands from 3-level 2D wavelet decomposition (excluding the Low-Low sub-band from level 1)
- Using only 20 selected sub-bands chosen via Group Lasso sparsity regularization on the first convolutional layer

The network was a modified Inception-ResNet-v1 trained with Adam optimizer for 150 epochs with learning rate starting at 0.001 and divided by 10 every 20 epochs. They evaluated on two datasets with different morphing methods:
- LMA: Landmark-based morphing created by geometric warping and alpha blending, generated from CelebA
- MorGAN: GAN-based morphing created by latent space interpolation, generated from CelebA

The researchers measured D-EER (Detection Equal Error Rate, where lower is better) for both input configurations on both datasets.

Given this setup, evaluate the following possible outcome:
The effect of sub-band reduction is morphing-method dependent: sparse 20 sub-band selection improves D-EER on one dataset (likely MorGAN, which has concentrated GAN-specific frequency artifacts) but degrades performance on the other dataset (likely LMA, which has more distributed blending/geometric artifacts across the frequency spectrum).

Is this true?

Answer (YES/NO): YES